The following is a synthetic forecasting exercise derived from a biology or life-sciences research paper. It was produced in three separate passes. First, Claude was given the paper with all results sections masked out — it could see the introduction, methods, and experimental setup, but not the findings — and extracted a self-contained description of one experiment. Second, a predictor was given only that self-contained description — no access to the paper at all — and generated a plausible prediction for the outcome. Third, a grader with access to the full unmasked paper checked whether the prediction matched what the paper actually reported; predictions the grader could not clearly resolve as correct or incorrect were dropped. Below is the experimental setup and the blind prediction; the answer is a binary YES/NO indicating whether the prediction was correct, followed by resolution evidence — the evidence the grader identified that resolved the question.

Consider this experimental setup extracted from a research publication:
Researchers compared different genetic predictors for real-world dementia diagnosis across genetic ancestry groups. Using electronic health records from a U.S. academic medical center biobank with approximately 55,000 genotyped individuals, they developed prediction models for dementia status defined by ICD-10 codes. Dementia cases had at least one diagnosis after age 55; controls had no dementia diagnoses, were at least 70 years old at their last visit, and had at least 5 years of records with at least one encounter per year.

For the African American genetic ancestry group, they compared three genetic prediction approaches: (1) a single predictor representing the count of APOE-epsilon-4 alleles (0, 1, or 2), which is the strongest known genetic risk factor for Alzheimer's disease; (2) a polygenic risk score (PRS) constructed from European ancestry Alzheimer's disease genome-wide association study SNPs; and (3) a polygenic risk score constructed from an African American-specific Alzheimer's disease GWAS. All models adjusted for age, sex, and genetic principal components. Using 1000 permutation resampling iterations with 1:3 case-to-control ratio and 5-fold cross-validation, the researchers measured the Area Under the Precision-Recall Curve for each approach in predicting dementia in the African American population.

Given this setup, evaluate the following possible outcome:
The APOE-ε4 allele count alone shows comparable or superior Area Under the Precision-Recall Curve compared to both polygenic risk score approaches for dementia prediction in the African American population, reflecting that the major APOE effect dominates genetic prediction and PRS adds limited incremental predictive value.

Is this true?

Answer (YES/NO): YES